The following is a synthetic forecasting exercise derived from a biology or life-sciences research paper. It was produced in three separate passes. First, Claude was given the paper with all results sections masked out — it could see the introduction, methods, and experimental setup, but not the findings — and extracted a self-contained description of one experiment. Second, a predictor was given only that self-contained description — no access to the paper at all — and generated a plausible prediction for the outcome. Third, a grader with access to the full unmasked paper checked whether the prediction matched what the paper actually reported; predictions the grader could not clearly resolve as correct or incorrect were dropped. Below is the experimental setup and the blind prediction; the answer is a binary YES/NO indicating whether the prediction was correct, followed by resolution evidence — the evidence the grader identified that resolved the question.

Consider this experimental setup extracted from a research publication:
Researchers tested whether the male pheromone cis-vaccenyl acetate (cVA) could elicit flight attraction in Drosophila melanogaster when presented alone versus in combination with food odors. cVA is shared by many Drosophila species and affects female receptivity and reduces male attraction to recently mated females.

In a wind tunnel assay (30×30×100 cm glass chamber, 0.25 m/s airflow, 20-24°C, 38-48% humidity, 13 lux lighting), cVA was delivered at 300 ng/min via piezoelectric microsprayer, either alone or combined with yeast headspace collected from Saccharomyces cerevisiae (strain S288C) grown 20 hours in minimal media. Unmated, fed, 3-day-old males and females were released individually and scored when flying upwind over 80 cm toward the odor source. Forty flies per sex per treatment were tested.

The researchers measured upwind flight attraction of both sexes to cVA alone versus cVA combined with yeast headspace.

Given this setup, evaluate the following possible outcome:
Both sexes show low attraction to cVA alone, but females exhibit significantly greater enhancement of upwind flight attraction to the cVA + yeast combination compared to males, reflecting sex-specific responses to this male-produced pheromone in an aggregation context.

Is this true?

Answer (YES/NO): NO